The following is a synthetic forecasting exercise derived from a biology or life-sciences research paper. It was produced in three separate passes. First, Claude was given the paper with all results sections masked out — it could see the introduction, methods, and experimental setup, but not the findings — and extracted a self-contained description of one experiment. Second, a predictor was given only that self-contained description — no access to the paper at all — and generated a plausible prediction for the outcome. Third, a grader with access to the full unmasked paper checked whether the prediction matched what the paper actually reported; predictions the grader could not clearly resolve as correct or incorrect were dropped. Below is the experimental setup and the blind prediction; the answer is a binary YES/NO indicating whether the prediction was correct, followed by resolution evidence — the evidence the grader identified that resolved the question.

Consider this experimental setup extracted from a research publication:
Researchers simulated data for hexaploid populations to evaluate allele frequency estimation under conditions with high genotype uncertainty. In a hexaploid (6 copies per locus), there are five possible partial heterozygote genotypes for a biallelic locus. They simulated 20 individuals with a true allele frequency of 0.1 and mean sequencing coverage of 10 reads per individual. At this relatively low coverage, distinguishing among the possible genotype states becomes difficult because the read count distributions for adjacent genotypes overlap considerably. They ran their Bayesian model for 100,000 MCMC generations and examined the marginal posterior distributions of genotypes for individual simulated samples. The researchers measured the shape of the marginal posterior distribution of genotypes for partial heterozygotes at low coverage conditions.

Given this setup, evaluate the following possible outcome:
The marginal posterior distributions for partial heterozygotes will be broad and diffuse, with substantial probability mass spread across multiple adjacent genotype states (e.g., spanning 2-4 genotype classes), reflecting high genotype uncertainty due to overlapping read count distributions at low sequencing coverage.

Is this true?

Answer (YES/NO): YES